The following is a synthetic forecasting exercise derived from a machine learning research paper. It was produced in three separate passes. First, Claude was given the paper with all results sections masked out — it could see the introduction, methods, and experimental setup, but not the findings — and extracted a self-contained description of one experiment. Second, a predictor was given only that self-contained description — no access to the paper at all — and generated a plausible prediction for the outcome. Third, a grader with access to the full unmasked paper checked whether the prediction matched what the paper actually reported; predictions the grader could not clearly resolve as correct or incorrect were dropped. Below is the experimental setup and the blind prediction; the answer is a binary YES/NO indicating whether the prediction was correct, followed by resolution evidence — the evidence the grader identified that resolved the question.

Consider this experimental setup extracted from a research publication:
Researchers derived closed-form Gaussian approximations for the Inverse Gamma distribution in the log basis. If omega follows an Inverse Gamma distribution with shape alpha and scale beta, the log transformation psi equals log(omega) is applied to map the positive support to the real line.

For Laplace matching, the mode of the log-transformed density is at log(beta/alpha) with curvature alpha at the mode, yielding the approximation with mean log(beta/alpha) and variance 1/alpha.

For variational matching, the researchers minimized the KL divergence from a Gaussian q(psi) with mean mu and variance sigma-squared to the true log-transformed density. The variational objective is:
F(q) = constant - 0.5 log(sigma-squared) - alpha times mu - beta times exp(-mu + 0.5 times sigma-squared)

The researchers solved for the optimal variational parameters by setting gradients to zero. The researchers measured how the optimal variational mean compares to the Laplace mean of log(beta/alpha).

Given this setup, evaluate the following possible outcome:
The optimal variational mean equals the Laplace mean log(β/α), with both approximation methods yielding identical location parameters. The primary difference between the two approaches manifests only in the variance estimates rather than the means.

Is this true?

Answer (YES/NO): NO